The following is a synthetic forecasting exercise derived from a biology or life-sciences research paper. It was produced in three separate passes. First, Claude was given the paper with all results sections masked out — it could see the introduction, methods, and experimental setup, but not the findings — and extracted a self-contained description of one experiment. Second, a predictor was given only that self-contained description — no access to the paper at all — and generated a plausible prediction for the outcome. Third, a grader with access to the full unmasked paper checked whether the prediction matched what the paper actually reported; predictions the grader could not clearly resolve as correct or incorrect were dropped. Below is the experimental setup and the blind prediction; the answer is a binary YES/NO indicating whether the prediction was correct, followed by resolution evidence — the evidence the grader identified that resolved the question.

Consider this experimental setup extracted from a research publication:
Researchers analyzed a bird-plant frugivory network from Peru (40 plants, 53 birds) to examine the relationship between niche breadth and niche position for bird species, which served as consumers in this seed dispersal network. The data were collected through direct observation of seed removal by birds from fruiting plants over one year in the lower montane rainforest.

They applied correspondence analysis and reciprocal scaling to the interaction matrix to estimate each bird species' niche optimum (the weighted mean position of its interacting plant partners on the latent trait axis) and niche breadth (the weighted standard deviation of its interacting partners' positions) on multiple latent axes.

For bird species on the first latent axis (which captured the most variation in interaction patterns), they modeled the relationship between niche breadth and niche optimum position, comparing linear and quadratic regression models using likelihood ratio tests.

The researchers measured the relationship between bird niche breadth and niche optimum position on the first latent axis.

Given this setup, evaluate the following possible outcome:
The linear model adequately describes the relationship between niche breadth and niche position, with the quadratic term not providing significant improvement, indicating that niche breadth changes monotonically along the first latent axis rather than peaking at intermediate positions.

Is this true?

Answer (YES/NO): NO